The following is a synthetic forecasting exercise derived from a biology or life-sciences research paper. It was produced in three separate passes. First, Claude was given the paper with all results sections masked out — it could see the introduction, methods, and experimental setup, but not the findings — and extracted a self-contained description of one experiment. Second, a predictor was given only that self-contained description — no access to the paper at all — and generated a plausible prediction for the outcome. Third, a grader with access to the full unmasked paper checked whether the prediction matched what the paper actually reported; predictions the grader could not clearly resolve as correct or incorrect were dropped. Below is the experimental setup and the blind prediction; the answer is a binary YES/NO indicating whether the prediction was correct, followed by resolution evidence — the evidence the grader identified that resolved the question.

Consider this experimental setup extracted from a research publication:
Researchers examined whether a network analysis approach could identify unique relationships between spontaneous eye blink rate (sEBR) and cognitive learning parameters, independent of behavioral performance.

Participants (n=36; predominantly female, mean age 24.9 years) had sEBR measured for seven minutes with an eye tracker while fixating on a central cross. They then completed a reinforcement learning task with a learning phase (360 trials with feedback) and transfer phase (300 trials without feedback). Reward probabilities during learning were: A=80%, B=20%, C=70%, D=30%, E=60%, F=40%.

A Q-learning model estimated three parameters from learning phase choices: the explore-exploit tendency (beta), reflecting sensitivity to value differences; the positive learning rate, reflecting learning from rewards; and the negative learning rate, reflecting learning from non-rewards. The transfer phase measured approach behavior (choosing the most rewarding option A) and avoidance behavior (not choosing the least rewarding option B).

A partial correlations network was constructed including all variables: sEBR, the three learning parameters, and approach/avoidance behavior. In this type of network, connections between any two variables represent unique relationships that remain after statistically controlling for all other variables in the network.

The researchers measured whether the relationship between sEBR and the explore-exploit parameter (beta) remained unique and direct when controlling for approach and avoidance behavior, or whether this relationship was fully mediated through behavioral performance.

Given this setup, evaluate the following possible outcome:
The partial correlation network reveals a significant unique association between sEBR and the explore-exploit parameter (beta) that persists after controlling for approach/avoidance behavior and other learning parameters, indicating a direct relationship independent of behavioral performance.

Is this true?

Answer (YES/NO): YES